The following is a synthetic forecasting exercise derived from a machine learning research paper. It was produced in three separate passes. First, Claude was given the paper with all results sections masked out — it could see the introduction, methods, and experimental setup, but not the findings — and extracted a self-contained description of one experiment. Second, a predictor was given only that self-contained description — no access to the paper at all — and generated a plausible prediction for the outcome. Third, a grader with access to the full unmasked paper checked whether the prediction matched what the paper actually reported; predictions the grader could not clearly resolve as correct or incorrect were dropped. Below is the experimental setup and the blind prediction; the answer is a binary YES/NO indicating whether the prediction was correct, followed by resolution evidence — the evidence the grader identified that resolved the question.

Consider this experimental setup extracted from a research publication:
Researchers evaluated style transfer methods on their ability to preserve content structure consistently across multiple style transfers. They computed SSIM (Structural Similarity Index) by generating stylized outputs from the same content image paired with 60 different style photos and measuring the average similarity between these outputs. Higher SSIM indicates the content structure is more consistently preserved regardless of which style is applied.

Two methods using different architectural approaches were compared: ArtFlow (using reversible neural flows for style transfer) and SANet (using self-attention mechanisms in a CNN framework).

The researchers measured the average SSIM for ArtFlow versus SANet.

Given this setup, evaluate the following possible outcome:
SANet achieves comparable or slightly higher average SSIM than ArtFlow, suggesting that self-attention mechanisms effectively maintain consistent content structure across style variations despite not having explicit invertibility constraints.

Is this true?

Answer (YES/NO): NO